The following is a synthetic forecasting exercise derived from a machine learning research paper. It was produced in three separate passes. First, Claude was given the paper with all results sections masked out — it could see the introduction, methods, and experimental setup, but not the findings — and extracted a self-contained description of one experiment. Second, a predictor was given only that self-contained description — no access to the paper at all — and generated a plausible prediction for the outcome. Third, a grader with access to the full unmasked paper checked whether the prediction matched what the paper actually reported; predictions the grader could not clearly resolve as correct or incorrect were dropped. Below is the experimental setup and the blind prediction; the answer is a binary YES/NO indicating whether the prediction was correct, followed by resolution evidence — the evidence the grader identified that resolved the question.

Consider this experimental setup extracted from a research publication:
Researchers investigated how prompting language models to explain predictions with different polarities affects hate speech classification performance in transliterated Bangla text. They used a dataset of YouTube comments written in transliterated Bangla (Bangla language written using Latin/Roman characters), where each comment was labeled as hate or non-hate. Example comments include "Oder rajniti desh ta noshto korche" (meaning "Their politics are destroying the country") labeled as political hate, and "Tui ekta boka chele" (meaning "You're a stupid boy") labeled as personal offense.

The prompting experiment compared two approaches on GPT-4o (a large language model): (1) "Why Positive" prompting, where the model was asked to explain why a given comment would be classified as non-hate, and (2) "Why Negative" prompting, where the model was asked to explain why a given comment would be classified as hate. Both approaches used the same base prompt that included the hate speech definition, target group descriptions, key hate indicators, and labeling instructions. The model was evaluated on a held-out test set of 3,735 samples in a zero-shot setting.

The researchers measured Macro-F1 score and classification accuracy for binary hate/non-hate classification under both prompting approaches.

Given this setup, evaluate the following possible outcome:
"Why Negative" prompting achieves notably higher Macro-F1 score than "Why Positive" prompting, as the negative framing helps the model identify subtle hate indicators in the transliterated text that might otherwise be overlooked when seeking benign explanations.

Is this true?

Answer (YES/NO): YES